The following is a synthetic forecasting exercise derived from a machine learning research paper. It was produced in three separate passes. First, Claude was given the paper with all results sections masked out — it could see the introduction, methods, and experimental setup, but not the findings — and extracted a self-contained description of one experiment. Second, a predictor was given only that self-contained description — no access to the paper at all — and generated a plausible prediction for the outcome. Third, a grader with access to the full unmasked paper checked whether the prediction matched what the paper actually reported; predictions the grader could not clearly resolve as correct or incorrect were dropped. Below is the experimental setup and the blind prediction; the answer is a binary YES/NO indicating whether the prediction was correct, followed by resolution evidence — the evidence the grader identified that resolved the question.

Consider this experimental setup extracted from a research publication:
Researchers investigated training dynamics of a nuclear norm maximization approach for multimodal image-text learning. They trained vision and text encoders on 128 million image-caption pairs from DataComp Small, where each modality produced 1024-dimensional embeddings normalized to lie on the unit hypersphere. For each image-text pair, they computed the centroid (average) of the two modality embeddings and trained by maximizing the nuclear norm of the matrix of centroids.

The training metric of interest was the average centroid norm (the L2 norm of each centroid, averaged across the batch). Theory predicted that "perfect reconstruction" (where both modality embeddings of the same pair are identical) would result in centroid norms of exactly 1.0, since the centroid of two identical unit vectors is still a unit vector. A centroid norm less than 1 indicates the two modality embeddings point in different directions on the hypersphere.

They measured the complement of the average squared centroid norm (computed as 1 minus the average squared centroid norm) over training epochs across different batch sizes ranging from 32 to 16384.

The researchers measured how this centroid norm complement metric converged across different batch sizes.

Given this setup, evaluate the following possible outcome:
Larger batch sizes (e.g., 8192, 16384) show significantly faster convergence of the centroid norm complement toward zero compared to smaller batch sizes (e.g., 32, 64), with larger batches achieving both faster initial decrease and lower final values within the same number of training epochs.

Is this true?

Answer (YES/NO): NO